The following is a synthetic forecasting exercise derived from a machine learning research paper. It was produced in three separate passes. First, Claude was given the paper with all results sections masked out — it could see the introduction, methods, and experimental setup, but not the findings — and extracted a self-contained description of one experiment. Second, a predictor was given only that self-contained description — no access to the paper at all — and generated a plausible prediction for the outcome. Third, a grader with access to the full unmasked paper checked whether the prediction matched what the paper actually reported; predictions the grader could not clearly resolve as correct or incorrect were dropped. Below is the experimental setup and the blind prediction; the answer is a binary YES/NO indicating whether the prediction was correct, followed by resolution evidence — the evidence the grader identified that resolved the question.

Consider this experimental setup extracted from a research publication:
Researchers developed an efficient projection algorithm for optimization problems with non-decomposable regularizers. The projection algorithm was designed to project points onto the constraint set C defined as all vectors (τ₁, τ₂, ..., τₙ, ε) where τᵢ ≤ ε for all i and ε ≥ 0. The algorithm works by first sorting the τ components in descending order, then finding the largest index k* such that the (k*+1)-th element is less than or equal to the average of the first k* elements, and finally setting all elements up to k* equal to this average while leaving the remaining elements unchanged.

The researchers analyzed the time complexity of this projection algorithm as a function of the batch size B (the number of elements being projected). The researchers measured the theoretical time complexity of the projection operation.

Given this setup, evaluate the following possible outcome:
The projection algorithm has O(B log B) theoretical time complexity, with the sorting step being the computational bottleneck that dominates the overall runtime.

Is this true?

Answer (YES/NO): YES